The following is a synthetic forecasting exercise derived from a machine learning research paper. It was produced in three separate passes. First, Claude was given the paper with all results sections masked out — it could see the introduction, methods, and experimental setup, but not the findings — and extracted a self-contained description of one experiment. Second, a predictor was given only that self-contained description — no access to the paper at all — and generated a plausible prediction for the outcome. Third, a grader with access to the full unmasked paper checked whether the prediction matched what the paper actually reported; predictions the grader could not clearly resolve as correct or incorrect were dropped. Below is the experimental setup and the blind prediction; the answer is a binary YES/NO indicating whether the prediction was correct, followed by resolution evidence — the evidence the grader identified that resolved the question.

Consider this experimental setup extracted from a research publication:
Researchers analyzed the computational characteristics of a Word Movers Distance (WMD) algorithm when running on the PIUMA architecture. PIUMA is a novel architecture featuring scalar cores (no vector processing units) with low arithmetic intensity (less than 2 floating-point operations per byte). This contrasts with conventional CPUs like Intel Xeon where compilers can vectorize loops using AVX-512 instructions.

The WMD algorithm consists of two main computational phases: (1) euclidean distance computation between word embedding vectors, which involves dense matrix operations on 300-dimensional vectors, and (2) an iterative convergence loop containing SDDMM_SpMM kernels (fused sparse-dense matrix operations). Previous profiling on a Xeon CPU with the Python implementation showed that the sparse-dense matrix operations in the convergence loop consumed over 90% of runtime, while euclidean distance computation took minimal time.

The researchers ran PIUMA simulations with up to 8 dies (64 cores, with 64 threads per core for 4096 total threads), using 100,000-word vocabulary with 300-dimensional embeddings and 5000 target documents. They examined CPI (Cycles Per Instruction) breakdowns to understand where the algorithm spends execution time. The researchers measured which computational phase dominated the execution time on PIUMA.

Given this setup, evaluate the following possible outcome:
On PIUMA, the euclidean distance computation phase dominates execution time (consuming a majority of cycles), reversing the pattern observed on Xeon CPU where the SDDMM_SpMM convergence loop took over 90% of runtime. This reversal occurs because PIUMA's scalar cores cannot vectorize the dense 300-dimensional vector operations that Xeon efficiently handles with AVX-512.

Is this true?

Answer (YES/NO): YES